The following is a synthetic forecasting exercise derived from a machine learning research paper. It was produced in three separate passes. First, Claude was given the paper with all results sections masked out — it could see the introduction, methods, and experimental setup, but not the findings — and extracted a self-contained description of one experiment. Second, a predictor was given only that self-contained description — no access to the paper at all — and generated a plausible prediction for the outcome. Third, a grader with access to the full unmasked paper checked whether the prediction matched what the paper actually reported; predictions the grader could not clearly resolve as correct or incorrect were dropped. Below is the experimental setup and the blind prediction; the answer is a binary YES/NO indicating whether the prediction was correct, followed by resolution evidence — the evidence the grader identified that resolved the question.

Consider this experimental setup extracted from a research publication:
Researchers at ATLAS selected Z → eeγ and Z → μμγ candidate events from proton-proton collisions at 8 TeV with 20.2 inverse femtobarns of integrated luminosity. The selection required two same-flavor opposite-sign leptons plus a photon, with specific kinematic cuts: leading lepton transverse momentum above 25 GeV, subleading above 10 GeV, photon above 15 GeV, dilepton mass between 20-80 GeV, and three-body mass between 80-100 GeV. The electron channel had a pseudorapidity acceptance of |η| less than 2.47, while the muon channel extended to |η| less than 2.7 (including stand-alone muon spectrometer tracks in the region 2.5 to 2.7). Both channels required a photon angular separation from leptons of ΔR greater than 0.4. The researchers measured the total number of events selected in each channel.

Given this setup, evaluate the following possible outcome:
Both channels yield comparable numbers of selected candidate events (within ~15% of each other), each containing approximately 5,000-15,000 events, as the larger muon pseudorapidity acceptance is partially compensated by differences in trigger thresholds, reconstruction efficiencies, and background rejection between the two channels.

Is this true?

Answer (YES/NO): NO